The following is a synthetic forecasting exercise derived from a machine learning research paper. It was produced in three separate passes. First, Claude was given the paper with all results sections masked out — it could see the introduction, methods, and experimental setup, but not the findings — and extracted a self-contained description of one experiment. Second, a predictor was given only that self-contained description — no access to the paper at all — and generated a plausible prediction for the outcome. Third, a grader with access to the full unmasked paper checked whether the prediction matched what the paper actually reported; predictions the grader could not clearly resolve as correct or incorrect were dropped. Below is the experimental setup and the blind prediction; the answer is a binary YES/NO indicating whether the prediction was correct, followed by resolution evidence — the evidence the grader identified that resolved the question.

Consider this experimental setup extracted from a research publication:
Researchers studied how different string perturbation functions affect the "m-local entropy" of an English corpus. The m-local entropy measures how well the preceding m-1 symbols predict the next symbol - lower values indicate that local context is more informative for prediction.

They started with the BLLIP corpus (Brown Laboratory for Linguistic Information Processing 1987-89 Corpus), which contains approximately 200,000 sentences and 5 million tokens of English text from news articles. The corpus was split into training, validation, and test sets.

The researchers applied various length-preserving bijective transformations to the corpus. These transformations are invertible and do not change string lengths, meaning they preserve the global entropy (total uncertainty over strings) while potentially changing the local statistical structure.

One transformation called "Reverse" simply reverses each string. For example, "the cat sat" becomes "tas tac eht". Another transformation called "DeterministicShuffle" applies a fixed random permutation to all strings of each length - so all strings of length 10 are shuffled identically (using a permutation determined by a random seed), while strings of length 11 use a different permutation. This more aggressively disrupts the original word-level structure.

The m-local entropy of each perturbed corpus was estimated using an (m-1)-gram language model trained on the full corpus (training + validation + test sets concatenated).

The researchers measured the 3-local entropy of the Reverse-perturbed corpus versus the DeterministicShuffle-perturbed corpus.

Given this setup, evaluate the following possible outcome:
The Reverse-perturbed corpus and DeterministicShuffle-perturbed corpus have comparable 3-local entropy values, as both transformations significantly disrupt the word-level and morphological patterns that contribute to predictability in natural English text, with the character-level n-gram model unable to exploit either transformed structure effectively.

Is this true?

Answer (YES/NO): NO